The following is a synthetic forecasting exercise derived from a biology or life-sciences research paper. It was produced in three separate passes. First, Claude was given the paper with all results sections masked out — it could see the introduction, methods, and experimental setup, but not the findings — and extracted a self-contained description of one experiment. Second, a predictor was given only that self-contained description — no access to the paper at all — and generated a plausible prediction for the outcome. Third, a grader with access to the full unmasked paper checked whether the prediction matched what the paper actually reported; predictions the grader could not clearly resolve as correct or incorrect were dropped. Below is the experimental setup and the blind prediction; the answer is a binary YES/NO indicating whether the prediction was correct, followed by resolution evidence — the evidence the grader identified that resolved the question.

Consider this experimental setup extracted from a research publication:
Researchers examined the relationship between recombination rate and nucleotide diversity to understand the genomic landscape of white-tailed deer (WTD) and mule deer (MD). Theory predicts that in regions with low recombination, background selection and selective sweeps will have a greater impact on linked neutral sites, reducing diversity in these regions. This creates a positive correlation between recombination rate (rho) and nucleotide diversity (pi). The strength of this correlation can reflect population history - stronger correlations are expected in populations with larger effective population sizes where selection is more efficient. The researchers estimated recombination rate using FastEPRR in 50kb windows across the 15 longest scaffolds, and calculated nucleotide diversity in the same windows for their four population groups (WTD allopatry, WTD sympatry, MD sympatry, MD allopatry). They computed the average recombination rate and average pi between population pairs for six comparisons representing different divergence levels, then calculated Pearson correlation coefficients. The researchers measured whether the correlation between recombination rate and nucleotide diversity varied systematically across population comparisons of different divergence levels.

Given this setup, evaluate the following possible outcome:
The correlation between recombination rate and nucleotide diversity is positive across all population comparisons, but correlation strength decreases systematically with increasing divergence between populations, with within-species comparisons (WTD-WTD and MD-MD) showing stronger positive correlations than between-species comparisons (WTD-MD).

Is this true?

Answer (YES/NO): NO